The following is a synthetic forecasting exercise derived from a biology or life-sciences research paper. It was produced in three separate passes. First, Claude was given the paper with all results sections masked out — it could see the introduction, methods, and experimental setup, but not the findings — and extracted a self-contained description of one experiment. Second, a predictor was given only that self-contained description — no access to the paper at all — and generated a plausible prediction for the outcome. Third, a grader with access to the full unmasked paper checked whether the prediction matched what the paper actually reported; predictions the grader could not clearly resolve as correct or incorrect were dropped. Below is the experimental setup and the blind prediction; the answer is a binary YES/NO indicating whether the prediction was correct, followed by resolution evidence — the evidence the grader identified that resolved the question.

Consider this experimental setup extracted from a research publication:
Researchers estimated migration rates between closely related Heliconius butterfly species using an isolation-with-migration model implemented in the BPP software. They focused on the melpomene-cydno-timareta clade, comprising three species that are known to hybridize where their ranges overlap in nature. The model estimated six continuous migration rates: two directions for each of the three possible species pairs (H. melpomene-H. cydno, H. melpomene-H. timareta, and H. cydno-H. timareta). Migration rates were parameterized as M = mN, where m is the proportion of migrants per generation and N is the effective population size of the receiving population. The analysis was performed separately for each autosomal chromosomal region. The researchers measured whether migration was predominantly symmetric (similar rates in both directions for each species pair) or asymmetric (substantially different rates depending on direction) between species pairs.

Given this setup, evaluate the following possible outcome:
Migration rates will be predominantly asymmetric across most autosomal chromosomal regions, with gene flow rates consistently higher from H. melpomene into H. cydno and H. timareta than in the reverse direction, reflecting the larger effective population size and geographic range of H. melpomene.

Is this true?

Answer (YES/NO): NO